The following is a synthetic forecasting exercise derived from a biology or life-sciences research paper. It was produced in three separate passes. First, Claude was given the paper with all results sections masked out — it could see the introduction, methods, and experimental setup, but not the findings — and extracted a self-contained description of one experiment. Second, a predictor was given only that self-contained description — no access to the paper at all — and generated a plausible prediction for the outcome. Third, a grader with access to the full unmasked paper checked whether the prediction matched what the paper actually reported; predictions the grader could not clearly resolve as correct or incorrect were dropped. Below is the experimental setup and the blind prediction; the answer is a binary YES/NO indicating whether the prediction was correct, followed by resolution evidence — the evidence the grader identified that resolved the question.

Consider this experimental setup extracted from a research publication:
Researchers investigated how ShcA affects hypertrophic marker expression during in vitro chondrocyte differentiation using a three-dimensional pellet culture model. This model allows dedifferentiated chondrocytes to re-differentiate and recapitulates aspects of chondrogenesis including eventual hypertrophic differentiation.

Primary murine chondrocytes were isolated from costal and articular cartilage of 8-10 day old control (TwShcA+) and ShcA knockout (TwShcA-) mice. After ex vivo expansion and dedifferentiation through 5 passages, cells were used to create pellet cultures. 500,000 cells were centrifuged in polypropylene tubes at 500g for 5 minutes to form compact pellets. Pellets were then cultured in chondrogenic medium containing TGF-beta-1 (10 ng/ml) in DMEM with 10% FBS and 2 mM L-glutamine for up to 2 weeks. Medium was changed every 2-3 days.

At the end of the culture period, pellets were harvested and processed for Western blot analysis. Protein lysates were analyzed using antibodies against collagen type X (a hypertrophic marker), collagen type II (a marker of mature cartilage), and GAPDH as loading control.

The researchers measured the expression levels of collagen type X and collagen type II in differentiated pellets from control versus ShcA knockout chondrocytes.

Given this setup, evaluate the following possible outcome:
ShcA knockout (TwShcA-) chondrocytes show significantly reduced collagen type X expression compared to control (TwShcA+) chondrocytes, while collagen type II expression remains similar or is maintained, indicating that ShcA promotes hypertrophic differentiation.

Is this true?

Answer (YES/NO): NO